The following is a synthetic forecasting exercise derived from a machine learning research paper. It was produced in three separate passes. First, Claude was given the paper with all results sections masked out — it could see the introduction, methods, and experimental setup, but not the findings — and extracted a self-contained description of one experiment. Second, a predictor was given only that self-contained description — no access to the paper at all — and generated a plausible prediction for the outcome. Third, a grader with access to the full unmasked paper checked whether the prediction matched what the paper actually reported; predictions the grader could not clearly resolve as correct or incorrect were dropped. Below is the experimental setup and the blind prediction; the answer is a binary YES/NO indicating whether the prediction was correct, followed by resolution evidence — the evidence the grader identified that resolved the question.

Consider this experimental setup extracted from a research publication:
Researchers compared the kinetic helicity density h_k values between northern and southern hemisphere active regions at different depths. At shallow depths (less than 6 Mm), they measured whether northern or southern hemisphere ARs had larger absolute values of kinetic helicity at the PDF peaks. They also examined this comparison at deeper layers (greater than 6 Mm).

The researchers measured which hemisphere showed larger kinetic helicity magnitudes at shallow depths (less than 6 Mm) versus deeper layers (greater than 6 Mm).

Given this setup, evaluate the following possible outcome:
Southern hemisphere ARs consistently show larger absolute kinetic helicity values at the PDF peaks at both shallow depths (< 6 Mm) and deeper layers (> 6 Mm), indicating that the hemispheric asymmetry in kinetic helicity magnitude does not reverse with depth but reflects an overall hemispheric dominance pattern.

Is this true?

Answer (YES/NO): NO